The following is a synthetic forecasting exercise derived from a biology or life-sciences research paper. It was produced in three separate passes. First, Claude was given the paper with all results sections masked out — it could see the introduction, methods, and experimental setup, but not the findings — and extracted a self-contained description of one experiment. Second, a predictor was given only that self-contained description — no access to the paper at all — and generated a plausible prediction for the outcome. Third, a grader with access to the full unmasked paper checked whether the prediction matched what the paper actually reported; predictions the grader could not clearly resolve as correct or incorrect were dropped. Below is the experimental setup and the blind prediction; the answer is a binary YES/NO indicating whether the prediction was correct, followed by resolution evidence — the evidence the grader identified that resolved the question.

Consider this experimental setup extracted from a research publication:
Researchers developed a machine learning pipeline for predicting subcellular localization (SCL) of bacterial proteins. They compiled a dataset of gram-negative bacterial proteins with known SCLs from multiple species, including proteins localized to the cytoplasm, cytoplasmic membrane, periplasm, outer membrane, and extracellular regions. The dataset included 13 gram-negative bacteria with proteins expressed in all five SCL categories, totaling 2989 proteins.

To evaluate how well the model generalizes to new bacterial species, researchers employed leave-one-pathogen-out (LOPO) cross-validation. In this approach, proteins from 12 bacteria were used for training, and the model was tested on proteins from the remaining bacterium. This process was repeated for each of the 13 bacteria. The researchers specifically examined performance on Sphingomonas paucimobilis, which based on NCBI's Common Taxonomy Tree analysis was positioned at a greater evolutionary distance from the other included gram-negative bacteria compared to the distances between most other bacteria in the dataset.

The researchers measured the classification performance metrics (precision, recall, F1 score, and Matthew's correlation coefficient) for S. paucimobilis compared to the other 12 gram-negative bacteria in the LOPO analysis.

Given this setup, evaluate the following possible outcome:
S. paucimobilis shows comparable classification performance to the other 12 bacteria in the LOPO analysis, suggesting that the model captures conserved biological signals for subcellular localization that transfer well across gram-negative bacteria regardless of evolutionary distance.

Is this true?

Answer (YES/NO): NO